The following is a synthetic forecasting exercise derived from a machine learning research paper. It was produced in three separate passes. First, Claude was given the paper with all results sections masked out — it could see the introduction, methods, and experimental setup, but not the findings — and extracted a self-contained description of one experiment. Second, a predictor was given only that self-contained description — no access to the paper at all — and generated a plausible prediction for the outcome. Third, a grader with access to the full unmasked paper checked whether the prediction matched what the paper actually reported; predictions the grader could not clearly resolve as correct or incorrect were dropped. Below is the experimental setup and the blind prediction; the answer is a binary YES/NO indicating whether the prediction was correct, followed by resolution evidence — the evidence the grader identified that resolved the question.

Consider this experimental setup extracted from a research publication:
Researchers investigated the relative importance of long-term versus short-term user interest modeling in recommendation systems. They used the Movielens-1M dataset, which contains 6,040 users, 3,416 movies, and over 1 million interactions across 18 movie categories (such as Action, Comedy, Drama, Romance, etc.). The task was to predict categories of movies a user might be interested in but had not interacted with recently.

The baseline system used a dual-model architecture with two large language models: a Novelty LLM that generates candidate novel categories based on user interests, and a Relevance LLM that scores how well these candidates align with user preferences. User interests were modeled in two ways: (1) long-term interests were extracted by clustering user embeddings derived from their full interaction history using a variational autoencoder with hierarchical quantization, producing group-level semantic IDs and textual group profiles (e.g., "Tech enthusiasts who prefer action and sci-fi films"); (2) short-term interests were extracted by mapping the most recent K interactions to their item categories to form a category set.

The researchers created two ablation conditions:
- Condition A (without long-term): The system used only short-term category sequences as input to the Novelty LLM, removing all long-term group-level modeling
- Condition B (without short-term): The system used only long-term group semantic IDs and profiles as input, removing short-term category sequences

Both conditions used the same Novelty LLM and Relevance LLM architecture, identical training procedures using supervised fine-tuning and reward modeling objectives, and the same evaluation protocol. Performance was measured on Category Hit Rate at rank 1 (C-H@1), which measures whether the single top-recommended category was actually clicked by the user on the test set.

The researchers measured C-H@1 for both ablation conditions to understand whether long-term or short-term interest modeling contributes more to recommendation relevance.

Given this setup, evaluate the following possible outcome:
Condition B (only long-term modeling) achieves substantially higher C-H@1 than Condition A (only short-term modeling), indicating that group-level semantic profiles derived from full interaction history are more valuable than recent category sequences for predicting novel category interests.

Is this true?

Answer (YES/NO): YES